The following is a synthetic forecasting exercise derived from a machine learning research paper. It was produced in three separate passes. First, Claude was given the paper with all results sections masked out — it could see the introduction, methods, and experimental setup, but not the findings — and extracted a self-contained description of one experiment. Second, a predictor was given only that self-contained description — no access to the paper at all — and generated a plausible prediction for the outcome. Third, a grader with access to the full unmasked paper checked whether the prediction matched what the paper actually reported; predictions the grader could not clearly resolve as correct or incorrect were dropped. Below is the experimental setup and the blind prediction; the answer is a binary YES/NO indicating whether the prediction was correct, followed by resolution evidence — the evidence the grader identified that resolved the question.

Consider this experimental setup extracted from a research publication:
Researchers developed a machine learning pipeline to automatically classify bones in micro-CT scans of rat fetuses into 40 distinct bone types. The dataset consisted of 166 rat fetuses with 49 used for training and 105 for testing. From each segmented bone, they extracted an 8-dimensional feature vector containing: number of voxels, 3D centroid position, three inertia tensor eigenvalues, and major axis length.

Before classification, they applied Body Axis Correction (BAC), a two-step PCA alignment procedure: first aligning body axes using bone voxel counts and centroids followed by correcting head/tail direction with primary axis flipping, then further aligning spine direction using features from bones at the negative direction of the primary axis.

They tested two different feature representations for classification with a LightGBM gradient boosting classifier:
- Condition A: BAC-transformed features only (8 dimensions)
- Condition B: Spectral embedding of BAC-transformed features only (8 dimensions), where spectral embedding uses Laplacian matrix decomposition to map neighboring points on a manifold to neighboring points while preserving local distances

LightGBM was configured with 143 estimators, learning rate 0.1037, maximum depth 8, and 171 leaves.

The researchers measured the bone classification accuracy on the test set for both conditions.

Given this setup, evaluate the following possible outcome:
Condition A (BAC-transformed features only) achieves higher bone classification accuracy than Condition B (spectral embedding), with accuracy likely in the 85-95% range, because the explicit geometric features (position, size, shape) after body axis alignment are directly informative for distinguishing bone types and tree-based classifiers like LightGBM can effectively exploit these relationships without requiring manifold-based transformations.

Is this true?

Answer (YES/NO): YES